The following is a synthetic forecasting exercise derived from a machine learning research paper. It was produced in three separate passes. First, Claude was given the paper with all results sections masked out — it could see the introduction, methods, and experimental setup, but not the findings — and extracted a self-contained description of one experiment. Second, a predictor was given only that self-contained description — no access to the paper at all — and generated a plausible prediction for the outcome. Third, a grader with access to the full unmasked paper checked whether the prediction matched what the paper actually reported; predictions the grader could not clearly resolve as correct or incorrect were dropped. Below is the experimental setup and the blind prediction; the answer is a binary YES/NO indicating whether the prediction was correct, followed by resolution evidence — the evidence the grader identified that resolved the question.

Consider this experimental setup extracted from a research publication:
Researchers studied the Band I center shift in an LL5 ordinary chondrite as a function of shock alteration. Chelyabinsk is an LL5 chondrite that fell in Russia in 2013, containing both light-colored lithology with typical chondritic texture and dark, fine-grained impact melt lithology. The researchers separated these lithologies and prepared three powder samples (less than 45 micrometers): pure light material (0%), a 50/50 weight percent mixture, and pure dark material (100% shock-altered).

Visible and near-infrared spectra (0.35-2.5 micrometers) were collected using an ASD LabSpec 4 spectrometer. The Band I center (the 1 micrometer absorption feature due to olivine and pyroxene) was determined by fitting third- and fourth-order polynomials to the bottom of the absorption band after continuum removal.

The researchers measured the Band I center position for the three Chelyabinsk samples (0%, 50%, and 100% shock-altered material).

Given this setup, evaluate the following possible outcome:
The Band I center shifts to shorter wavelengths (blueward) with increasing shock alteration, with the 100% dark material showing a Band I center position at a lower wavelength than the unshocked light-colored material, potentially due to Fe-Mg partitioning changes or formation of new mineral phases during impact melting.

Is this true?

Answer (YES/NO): NO